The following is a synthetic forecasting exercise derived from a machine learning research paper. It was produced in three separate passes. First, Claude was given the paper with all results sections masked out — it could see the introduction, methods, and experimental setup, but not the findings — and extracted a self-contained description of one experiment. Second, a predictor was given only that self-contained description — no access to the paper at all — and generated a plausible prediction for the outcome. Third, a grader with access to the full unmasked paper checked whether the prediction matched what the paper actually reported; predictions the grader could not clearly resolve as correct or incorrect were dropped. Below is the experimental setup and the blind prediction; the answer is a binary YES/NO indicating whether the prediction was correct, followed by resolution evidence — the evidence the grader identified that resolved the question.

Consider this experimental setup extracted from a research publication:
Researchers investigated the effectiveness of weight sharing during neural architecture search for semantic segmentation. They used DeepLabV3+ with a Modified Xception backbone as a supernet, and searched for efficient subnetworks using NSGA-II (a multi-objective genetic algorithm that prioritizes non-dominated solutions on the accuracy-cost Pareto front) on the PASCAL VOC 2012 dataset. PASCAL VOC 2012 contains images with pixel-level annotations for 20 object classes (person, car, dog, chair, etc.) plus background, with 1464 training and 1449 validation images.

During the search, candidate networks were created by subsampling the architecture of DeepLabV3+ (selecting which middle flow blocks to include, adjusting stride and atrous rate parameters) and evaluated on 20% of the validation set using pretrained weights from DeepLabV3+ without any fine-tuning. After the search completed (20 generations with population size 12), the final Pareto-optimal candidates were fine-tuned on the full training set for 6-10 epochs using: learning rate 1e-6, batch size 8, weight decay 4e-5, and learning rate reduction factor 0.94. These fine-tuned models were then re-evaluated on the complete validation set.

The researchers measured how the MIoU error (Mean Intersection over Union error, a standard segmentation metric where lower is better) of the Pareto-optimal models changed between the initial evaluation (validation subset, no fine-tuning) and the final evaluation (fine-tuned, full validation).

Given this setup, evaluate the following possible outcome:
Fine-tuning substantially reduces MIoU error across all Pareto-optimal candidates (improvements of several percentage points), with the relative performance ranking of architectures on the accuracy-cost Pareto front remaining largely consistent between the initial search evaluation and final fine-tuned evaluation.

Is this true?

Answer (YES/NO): NO